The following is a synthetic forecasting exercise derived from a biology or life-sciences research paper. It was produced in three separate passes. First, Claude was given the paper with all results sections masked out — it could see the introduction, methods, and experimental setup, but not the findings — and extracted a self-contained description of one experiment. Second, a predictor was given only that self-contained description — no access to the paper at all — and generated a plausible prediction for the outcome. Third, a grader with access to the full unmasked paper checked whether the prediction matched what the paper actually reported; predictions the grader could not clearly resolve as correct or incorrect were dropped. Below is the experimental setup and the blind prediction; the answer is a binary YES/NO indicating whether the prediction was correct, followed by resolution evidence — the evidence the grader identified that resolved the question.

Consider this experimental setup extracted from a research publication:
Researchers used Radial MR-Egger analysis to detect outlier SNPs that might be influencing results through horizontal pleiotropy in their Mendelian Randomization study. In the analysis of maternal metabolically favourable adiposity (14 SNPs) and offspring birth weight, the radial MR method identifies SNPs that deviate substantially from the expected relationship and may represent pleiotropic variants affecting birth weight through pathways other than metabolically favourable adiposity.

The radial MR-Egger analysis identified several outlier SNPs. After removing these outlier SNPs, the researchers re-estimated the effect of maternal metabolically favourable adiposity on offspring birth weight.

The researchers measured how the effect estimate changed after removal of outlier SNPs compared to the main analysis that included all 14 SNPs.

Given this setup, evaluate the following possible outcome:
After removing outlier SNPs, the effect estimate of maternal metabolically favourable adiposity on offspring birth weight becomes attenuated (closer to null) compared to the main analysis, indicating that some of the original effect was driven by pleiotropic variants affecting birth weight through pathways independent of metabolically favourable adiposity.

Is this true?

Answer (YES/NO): NO